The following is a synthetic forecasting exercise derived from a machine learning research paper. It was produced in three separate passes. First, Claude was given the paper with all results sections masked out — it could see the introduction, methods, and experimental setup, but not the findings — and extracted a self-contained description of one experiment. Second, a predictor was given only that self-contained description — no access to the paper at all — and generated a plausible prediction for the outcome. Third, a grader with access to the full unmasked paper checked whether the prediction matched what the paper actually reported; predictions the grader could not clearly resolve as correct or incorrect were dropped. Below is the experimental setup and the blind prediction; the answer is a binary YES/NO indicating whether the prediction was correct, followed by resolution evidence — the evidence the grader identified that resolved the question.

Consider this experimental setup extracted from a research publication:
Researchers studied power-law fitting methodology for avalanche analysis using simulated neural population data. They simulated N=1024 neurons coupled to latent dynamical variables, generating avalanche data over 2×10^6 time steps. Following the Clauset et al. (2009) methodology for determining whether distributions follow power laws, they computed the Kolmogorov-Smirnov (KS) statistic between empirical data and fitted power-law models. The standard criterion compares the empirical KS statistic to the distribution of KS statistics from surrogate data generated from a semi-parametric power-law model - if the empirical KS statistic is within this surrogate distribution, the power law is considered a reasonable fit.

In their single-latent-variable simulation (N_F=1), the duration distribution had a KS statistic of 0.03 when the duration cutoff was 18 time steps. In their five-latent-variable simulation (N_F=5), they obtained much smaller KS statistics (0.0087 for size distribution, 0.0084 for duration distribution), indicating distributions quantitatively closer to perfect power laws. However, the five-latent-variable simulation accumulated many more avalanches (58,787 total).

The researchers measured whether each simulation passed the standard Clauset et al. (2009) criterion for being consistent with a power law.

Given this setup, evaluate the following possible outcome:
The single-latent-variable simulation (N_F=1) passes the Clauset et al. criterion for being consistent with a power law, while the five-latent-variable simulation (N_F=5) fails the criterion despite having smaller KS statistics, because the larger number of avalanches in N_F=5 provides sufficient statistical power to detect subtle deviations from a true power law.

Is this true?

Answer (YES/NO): YES